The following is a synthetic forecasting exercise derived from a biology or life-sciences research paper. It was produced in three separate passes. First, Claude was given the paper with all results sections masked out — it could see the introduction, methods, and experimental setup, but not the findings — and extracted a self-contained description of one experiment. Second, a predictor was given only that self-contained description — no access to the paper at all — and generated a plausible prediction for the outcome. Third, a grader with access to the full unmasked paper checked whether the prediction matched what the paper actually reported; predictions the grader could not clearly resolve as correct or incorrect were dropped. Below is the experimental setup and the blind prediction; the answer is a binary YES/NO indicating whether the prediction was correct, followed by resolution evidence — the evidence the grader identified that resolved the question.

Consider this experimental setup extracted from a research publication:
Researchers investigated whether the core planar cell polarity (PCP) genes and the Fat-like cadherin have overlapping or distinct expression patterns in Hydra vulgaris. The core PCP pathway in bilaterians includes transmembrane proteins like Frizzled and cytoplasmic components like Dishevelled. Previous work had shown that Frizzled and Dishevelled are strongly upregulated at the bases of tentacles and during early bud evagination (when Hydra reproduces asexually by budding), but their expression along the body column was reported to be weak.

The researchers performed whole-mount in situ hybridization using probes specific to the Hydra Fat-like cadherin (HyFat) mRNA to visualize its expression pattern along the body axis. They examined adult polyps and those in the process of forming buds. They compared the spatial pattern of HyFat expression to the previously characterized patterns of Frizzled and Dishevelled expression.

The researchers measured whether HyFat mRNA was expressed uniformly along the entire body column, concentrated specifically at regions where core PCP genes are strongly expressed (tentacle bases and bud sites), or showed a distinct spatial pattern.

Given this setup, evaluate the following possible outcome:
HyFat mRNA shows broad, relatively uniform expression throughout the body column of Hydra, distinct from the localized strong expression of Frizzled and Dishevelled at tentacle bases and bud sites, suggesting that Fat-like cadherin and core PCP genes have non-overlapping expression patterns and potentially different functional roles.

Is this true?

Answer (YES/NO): NO